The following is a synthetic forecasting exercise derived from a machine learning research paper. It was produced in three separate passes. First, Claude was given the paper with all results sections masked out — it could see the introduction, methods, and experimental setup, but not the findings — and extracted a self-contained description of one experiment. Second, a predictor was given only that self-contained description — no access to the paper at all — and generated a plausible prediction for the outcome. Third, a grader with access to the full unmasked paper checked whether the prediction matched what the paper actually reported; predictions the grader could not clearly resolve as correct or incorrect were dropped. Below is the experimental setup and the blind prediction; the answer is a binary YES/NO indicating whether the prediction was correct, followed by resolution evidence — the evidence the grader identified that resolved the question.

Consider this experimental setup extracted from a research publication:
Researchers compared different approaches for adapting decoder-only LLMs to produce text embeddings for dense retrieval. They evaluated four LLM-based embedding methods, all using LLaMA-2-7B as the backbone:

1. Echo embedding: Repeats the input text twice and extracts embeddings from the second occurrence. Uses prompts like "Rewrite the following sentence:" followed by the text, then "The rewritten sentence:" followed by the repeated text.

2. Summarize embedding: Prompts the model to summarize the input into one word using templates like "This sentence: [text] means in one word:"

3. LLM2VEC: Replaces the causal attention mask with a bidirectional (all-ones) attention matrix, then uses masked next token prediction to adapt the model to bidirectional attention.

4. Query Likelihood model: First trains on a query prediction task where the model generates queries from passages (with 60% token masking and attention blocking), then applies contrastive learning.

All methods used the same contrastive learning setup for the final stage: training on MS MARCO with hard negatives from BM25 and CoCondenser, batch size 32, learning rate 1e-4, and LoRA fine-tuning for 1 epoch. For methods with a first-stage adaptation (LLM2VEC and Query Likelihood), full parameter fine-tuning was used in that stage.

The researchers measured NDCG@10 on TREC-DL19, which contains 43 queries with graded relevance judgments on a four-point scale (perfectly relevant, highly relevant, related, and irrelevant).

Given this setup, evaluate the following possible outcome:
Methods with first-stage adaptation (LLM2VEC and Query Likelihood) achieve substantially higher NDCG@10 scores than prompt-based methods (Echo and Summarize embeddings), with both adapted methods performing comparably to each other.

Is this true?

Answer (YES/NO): NO